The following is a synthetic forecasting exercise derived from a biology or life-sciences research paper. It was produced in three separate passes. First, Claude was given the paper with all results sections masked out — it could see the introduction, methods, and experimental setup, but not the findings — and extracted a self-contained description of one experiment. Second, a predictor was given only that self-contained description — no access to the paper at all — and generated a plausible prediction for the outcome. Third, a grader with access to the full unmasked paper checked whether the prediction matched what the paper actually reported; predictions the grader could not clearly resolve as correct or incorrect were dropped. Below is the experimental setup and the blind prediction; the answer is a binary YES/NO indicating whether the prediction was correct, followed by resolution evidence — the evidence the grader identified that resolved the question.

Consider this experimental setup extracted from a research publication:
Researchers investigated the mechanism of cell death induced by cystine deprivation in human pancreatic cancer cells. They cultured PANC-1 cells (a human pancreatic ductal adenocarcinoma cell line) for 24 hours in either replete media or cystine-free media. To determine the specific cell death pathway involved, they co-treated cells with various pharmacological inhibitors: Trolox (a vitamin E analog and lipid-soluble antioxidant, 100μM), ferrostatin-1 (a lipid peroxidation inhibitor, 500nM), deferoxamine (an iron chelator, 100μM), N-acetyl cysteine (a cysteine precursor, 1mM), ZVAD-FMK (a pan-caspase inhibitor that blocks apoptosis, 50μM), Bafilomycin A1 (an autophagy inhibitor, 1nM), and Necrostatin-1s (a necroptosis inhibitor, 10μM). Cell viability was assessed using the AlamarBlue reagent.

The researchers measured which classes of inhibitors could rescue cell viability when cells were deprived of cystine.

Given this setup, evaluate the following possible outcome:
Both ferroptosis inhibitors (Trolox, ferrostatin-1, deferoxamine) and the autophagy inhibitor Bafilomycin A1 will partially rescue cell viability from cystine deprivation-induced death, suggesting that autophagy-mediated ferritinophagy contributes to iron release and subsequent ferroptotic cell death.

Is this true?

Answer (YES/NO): NO